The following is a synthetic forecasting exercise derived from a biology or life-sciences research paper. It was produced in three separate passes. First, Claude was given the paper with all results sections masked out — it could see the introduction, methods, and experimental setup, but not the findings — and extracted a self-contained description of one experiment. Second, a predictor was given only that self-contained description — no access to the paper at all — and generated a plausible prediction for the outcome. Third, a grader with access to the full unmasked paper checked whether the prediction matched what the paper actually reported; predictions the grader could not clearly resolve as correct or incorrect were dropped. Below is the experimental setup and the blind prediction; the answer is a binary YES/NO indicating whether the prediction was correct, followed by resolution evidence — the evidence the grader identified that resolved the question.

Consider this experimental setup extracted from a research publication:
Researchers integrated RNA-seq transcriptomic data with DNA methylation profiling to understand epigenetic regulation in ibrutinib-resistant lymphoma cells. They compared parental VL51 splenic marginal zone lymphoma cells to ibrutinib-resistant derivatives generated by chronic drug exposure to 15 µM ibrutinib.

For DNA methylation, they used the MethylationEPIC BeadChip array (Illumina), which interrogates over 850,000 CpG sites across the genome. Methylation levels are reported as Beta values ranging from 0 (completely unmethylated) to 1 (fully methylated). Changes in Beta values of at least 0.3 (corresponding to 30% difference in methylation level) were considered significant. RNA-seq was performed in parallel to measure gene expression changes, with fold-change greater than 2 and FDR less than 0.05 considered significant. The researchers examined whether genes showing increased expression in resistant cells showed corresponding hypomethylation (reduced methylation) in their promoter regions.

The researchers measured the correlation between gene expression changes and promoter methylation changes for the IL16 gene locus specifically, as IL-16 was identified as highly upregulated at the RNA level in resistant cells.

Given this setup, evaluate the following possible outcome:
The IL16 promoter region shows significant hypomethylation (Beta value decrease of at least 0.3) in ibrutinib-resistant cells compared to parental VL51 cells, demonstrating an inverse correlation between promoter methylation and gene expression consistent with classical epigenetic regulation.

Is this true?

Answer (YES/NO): YES